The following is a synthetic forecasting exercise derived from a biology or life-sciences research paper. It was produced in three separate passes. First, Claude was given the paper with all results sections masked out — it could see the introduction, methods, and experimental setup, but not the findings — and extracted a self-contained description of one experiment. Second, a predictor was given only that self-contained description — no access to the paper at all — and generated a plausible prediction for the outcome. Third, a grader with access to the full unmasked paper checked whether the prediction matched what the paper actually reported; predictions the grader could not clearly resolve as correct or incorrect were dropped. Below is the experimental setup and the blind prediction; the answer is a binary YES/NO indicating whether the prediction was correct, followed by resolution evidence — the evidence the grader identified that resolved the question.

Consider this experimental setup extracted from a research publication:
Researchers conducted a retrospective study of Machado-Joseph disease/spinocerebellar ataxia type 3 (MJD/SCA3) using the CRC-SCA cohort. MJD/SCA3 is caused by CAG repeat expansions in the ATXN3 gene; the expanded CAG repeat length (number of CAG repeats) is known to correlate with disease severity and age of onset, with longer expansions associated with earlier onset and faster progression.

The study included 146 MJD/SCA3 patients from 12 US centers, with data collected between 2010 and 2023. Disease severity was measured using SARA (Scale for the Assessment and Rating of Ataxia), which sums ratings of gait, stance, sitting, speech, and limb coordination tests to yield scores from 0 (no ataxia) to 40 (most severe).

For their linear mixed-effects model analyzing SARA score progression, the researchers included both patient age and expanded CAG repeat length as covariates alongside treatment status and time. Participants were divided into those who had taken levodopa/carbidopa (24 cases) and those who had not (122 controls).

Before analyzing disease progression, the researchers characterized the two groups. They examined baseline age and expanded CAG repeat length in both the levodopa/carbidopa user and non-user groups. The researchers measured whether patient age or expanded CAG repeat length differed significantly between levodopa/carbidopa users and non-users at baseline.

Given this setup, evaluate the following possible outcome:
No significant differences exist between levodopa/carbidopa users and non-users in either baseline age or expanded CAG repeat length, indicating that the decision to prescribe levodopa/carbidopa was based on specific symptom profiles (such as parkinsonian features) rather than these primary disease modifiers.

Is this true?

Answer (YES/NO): NO